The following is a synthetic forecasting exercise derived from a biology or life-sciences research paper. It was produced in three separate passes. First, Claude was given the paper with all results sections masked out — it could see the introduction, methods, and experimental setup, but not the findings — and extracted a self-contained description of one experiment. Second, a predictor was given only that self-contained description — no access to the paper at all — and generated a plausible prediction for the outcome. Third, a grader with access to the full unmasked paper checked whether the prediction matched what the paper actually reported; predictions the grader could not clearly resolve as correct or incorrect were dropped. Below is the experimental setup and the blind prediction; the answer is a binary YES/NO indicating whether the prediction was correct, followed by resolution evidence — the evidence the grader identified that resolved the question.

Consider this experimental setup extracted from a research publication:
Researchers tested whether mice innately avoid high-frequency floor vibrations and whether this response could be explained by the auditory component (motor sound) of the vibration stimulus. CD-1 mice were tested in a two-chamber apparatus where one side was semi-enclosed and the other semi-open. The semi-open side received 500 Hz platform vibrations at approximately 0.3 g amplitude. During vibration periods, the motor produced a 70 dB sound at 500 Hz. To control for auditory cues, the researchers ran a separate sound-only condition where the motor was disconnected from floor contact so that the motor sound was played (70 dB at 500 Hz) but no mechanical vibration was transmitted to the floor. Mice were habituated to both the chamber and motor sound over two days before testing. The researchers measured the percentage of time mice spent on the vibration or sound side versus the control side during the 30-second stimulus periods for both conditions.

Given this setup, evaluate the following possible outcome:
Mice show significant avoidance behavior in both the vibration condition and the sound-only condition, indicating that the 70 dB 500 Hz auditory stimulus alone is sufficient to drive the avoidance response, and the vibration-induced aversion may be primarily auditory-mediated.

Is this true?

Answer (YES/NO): NO